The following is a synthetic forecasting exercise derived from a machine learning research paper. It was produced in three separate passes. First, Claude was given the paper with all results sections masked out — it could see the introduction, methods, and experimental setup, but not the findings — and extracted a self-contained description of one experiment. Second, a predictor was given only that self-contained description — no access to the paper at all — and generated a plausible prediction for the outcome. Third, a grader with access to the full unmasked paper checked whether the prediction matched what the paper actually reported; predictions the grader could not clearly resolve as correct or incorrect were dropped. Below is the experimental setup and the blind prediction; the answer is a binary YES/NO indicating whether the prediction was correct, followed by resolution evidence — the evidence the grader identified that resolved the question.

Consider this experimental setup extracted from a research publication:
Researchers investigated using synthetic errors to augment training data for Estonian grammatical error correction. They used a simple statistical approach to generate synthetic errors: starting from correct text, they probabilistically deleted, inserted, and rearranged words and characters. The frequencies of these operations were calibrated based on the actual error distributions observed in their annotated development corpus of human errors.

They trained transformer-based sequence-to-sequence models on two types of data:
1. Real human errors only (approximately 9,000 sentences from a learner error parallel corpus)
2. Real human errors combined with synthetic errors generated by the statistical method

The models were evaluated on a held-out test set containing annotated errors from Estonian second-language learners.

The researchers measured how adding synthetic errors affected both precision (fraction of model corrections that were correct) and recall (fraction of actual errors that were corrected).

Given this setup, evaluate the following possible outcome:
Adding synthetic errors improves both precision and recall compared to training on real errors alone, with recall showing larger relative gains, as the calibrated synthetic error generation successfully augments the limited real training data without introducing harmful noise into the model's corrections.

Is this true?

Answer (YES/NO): NO